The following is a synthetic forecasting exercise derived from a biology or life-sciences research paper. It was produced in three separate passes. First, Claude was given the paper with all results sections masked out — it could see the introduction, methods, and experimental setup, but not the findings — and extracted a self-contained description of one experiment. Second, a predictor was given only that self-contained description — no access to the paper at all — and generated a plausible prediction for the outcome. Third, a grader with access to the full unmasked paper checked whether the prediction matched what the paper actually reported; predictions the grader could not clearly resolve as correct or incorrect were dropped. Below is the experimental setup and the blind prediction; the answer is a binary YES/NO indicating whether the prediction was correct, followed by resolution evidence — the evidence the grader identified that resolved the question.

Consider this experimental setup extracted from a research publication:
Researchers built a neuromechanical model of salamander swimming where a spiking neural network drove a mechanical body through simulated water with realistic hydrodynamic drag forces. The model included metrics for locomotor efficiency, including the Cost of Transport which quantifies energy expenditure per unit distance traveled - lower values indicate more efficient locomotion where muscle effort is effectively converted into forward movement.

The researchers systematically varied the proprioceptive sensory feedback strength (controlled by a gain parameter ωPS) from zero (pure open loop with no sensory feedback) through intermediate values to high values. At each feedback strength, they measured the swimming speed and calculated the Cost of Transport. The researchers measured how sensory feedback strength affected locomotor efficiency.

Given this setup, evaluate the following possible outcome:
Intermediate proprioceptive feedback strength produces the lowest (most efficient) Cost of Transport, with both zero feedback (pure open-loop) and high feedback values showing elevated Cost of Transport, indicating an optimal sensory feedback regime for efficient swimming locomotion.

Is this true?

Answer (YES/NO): YES